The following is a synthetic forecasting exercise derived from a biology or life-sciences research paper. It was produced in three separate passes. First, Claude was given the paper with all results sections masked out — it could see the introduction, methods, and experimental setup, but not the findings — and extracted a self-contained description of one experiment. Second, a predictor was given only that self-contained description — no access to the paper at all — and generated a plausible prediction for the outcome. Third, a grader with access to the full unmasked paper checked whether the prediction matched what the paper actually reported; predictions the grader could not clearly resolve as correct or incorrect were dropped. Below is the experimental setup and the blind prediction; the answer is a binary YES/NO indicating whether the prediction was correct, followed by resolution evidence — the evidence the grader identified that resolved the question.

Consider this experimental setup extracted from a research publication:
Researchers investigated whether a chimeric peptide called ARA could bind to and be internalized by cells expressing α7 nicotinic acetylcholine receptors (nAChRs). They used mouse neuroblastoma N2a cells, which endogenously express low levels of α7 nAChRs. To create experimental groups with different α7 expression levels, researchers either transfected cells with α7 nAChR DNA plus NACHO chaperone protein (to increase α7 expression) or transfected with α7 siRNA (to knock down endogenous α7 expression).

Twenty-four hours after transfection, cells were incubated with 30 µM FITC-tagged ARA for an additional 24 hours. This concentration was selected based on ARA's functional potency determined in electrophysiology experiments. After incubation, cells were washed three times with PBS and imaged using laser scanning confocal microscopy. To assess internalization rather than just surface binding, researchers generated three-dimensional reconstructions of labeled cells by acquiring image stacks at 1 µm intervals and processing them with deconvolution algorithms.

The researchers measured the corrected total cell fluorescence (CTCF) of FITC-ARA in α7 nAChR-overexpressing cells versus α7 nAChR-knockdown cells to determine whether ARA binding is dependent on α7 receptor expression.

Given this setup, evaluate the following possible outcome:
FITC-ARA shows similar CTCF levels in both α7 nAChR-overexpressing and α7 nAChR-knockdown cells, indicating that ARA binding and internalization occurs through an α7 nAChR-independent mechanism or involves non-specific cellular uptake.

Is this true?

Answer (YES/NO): NO